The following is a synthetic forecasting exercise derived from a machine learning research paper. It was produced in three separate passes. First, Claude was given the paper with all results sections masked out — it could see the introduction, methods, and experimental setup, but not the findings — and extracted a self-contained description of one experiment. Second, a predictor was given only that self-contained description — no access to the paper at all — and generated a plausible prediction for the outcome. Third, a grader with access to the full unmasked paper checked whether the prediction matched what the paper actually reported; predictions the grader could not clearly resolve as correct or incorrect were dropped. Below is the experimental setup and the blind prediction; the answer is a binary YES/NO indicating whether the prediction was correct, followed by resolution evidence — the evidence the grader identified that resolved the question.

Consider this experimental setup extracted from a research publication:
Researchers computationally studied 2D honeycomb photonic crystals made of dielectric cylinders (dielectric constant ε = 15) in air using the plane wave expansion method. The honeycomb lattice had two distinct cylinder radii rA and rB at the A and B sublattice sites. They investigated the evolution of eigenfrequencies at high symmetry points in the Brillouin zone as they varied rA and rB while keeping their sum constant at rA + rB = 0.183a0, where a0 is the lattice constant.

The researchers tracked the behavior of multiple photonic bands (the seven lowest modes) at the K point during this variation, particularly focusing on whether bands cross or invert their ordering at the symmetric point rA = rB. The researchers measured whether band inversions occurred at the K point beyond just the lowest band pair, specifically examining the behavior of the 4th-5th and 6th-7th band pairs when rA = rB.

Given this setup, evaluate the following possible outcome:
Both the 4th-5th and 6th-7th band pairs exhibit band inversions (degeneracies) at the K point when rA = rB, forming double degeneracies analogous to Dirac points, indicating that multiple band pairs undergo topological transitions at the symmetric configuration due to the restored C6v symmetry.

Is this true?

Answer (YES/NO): YES